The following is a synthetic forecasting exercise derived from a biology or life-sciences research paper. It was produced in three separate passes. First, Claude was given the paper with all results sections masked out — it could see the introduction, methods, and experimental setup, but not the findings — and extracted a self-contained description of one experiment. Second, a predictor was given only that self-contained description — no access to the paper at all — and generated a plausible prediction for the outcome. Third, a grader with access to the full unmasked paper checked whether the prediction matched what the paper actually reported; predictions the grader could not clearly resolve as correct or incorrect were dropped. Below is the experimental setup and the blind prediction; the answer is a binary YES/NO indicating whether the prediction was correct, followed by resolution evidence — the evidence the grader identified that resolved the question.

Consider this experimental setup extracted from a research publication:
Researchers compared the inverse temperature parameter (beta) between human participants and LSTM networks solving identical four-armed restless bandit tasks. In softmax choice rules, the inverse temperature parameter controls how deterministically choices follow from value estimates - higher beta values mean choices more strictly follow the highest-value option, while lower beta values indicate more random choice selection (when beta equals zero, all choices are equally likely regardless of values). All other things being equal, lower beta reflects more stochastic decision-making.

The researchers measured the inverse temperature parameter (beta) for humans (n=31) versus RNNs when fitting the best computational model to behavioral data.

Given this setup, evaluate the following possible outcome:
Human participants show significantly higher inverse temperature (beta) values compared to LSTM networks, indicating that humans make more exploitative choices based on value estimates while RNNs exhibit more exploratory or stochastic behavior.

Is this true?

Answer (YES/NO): NO